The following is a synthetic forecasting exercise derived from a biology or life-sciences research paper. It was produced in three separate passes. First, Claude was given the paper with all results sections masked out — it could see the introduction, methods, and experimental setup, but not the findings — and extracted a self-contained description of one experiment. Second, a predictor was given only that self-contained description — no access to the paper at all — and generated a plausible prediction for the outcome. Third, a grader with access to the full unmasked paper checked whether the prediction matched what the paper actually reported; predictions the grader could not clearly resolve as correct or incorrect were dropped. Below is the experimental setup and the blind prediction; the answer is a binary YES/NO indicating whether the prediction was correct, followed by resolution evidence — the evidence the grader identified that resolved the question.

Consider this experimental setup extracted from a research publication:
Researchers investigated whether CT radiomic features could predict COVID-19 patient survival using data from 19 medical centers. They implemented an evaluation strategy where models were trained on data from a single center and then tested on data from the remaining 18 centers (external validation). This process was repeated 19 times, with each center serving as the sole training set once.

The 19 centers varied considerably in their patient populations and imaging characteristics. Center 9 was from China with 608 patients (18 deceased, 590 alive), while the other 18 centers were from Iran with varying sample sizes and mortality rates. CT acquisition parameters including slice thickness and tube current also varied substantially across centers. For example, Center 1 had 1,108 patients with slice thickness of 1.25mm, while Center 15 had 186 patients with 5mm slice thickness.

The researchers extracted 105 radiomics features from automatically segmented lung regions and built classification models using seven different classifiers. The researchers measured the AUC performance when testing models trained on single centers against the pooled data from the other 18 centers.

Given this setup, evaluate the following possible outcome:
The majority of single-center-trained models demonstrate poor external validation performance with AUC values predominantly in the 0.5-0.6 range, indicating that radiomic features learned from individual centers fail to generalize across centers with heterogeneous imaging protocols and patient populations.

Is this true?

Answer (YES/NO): NO